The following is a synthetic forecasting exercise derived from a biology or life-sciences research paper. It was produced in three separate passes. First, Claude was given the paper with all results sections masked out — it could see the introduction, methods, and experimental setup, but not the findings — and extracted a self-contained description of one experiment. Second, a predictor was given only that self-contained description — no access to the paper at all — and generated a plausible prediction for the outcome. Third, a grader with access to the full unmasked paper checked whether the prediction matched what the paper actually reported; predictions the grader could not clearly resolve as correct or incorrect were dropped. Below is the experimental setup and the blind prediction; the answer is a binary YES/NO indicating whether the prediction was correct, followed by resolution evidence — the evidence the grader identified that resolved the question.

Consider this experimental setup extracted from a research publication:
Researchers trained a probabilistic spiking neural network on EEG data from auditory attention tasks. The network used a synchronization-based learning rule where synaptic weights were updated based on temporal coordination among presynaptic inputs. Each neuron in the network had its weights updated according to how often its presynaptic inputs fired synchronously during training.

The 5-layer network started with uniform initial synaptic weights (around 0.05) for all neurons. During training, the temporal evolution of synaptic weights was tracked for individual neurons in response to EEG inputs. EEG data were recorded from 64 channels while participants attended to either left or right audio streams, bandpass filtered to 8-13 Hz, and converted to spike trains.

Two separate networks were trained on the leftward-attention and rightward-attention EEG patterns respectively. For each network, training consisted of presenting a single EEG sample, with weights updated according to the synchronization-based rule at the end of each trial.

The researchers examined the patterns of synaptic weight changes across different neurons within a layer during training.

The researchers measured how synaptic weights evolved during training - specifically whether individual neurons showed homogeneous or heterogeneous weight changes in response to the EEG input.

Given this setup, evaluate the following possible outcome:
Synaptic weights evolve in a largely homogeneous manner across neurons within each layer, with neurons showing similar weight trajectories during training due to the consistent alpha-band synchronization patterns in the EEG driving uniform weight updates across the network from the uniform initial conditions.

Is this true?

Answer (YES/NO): NO